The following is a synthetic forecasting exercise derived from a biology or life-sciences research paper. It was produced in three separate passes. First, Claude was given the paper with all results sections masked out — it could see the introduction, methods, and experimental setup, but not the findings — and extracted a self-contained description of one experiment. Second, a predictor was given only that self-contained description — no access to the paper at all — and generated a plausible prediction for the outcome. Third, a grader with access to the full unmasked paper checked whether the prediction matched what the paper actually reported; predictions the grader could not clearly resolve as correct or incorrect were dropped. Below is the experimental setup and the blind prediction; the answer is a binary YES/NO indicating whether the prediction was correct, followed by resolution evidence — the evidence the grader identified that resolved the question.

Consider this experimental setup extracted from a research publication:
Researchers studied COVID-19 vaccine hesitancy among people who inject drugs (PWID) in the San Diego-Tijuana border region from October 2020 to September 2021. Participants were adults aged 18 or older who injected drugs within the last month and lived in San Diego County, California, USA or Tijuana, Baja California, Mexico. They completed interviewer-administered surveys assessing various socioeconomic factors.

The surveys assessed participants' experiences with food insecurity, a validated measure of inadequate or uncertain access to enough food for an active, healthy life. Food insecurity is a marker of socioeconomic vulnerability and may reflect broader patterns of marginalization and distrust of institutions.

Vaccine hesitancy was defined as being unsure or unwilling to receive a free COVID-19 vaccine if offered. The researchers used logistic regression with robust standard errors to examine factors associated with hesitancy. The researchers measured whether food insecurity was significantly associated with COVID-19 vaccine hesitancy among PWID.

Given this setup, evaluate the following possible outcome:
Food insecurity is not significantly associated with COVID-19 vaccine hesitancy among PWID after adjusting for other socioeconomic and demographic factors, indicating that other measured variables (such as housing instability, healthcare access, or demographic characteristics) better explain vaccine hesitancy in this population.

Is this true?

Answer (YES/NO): NO